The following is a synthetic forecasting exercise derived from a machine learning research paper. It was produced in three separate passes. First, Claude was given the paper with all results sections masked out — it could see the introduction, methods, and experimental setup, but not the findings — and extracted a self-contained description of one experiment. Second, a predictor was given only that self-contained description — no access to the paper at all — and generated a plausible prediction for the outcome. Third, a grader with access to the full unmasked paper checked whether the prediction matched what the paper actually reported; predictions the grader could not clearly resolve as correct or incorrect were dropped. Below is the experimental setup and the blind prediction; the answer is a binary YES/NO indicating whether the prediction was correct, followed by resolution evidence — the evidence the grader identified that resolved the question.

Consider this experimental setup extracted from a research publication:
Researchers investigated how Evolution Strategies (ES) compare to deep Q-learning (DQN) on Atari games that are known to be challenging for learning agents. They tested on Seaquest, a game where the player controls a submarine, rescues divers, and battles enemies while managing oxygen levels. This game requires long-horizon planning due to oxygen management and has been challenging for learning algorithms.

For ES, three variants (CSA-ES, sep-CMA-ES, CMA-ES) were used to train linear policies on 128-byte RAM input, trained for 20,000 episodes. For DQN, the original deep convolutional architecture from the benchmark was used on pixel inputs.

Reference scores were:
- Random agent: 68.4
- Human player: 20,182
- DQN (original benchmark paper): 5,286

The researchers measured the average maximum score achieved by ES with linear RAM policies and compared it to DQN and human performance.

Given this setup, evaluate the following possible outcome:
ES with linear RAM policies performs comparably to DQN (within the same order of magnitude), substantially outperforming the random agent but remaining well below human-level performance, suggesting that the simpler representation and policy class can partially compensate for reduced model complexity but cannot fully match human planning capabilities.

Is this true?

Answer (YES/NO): NO